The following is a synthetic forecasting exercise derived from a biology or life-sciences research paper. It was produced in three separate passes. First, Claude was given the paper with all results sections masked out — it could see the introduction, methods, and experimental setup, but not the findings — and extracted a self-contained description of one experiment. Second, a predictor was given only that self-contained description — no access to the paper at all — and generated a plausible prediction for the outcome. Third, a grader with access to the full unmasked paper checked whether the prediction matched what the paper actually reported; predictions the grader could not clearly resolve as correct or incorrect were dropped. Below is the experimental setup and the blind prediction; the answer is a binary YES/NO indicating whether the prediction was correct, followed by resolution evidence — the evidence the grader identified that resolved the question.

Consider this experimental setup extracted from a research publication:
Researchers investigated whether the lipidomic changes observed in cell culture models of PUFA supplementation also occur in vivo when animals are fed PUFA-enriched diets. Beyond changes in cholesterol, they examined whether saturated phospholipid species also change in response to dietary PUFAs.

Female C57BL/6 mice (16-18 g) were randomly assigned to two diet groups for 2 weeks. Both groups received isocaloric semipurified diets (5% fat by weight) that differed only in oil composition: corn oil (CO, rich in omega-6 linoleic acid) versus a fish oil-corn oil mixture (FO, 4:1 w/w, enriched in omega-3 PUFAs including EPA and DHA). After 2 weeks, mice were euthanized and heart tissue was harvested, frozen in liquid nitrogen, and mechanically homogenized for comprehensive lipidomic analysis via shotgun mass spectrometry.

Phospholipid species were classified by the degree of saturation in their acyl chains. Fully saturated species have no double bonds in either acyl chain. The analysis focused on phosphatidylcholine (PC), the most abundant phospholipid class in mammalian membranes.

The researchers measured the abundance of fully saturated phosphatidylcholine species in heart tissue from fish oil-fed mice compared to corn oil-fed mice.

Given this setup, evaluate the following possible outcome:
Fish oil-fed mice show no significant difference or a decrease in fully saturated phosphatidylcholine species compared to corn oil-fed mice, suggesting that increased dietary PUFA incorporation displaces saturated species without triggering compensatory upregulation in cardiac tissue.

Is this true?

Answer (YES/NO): NO